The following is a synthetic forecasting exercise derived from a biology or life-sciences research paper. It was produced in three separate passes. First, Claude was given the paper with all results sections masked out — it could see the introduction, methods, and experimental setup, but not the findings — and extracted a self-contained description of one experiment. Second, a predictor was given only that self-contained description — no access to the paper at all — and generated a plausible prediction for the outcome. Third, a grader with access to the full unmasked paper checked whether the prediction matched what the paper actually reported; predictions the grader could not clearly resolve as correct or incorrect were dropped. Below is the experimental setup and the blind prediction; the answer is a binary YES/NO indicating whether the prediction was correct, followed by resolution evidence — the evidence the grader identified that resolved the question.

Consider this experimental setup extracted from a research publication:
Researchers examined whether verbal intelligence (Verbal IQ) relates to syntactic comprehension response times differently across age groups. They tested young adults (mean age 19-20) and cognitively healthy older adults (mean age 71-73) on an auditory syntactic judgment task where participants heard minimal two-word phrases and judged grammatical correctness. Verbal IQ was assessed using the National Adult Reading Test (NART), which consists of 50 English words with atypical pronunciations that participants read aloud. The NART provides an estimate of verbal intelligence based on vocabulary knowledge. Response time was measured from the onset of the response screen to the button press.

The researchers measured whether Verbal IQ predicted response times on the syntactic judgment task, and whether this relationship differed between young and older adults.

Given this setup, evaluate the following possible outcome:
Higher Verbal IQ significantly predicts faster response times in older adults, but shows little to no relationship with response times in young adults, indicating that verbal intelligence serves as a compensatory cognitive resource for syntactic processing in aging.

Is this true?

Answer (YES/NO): YES